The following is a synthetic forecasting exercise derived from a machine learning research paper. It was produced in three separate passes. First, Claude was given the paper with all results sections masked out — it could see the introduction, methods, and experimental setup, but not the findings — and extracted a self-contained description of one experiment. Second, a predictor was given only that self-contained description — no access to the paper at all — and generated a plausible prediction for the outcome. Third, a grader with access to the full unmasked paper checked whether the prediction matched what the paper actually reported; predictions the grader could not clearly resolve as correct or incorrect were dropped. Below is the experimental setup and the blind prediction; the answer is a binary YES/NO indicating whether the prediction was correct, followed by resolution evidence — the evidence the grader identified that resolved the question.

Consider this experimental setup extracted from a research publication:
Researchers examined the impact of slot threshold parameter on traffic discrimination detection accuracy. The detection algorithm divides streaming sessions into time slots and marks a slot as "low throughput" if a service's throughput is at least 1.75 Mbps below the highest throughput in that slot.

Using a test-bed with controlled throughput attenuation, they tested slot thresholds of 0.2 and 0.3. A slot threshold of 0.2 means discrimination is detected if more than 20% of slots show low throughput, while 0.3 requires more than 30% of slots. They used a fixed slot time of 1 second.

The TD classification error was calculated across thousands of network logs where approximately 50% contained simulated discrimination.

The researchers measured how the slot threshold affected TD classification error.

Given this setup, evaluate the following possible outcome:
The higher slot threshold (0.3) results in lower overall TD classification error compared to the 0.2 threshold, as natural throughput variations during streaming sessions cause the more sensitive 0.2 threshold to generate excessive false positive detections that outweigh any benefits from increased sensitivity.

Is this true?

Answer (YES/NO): YES